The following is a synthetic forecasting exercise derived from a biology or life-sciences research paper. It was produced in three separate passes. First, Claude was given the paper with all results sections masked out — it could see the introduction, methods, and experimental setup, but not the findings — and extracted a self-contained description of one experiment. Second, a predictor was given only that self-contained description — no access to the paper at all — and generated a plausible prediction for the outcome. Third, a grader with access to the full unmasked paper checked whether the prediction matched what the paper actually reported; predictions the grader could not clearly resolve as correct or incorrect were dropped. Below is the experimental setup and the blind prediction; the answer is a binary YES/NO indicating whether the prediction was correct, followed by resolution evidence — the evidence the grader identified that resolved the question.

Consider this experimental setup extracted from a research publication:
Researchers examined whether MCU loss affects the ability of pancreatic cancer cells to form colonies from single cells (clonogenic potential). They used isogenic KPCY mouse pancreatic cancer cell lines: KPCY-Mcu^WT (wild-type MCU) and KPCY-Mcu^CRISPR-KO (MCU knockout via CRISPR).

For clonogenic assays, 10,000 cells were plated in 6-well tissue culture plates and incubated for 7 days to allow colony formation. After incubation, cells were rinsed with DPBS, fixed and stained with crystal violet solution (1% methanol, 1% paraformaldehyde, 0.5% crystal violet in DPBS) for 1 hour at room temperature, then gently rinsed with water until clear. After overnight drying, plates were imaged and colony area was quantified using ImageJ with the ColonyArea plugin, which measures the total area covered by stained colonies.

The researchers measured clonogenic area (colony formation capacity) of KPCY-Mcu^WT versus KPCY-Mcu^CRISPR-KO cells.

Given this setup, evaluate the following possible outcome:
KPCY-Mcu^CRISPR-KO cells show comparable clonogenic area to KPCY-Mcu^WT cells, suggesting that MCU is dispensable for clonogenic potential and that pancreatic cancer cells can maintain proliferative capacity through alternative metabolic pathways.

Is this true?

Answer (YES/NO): NO